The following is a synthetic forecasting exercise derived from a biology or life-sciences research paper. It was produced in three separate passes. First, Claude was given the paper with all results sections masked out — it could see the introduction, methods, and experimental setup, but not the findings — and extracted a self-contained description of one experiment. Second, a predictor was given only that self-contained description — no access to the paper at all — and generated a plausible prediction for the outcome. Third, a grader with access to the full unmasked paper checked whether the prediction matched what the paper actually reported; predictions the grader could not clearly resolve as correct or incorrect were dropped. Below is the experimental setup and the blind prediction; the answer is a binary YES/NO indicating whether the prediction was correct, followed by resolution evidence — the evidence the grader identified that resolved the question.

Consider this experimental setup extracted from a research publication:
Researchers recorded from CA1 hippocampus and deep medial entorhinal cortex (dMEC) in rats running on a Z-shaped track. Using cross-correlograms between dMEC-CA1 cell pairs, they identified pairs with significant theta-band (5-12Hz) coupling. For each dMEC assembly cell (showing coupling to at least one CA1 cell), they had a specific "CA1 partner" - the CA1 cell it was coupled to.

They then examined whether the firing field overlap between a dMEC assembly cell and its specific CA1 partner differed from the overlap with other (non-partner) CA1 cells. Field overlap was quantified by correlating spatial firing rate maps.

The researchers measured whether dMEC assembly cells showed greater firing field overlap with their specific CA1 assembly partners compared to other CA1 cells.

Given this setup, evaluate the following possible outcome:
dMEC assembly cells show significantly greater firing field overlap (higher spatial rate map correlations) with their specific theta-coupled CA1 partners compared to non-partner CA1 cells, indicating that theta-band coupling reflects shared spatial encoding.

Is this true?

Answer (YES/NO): NO